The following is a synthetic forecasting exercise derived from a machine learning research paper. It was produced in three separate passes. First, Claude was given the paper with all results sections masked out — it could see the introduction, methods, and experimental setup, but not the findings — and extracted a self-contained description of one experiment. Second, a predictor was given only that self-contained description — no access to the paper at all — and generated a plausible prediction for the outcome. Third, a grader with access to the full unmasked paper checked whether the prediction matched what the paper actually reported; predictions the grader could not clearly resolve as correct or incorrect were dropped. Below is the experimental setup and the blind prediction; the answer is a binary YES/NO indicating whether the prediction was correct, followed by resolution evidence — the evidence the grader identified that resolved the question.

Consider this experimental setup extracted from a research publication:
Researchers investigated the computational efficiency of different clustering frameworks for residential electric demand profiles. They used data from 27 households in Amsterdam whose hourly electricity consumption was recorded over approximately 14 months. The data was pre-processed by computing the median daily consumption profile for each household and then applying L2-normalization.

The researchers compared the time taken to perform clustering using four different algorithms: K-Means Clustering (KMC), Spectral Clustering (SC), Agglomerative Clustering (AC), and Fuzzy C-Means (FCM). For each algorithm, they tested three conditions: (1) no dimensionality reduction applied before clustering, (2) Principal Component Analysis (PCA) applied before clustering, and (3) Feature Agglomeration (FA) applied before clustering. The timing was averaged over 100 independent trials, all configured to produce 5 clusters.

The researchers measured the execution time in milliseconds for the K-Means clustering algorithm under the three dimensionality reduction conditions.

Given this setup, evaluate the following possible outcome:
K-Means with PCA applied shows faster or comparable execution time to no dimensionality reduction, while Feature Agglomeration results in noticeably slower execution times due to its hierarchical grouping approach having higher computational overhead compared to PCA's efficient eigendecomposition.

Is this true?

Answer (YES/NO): NO